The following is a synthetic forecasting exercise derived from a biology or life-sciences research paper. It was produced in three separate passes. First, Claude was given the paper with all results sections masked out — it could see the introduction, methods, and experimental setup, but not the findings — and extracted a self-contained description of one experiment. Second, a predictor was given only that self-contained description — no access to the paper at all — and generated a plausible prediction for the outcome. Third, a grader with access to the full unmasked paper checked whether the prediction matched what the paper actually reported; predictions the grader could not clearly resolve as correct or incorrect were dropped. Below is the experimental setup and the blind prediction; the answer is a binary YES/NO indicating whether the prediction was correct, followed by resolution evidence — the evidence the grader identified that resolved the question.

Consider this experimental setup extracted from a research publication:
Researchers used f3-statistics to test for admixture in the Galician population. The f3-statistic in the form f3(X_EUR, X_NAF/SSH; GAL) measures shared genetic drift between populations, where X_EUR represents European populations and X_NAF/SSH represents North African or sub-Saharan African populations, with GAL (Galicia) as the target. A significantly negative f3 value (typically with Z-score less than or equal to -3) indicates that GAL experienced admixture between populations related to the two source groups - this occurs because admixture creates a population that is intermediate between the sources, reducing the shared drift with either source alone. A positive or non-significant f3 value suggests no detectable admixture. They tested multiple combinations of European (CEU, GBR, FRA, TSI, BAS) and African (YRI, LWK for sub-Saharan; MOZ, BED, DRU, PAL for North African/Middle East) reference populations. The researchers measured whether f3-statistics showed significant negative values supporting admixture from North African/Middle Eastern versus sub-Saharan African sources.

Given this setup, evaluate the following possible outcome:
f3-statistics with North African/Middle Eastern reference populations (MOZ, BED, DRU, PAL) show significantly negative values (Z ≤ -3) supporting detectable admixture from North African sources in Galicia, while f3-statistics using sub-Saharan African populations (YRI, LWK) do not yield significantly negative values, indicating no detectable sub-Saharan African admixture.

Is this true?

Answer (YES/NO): YES